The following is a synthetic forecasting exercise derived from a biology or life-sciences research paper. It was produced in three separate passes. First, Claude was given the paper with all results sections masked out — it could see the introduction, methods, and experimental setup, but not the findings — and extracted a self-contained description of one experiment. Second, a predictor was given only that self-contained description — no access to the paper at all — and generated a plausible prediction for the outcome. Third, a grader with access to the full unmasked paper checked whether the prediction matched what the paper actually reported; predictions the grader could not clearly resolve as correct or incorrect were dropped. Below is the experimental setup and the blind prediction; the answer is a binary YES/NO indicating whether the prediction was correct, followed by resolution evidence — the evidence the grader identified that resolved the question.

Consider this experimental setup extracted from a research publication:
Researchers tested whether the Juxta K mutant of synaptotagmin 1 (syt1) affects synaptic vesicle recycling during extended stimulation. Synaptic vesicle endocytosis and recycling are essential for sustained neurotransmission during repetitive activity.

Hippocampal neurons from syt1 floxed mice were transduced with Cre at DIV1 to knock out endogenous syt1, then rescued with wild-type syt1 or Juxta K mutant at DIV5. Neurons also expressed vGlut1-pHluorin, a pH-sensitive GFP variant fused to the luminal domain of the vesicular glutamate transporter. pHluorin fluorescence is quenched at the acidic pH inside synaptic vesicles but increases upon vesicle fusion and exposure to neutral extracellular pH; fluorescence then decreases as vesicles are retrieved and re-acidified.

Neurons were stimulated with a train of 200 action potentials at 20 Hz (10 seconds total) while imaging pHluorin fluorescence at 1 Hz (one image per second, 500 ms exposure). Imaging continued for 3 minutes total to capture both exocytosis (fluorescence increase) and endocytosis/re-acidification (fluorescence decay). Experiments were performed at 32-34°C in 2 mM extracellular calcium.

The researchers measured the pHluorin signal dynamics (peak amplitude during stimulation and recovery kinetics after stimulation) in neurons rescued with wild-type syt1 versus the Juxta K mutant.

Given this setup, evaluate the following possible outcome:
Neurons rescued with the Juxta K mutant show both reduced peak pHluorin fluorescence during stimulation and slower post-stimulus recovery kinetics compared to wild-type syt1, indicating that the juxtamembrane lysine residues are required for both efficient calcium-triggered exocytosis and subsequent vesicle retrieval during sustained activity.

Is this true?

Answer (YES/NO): NO